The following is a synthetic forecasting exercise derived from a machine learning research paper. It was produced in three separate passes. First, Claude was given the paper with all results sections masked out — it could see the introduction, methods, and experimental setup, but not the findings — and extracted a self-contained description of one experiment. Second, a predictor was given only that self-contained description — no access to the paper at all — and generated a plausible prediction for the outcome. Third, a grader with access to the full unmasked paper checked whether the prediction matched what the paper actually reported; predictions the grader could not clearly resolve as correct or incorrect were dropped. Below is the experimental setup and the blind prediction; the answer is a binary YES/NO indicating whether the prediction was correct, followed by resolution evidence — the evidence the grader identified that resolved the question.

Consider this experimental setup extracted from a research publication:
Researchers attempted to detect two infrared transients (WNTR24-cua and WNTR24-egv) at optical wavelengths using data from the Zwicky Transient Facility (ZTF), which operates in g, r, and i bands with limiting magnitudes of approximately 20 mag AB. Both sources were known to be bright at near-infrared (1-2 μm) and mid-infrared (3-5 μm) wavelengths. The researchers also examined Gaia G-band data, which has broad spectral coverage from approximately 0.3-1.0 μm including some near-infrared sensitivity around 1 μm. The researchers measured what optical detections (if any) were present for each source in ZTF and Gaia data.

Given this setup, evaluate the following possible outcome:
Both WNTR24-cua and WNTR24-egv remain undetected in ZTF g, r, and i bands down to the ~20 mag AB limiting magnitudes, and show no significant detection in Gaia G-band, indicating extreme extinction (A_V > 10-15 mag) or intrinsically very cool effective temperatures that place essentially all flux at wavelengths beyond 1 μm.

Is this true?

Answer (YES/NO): NO